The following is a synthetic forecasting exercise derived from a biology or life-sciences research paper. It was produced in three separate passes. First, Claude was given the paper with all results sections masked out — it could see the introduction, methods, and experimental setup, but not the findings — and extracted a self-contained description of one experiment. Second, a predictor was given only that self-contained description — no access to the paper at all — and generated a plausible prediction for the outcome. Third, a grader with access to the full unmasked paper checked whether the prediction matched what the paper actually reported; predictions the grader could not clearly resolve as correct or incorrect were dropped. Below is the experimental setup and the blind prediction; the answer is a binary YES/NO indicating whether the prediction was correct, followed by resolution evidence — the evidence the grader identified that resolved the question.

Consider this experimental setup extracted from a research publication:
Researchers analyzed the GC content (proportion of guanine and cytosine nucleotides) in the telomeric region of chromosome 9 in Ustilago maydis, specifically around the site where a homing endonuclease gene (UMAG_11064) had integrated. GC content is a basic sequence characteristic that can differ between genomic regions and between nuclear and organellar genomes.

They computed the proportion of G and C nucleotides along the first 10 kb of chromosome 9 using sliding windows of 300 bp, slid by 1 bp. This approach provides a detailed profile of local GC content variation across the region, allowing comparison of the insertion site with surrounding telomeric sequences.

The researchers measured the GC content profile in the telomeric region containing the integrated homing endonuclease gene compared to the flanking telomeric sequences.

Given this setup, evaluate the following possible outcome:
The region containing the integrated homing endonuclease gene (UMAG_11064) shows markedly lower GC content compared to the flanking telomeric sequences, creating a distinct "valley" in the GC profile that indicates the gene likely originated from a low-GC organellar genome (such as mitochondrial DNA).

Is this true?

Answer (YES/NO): YES